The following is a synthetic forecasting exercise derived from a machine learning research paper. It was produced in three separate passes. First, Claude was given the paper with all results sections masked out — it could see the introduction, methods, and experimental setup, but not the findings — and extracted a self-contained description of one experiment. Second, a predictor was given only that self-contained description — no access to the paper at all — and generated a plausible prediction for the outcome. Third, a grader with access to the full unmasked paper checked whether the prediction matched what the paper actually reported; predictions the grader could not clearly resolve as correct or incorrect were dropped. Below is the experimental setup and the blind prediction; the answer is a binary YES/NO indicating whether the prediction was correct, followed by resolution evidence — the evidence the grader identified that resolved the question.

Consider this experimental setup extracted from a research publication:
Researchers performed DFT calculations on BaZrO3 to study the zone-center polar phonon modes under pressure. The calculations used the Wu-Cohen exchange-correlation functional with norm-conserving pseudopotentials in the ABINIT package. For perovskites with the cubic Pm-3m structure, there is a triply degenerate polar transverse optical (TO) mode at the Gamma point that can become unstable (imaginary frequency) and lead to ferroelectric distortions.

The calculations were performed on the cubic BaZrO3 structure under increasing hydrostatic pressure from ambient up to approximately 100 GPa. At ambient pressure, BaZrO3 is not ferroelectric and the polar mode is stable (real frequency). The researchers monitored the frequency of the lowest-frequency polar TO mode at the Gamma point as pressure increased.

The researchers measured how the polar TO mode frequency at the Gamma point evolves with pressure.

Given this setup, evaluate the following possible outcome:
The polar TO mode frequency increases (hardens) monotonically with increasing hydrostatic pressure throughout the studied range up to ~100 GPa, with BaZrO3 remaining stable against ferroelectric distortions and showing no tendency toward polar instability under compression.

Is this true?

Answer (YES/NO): NO